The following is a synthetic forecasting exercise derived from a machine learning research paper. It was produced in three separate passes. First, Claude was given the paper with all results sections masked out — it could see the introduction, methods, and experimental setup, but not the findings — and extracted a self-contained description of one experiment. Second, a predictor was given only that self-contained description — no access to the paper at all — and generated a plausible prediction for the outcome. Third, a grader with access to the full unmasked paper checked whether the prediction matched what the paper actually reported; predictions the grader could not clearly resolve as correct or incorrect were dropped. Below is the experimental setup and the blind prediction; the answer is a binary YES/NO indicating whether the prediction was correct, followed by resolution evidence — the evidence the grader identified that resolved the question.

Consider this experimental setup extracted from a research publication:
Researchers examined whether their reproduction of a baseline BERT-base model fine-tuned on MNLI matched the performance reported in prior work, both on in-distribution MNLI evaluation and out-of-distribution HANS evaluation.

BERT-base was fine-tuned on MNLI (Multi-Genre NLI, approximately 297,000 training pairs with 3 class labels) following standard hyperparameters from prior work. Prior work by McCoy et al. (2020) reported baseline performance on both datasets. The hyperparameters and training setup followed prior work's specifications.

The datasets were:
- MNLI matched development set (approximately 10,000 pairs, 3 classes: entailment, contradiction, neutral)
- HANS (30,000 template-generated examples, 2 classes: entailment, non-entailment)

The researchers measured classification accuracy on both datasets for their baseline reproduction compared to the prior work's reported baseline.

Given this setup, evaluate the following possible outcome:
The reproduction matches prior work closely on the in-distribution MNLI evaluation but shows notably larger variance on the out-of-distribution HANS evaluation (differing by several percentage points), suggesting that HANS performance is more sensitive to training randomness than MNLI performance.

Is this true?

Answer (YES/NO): YES